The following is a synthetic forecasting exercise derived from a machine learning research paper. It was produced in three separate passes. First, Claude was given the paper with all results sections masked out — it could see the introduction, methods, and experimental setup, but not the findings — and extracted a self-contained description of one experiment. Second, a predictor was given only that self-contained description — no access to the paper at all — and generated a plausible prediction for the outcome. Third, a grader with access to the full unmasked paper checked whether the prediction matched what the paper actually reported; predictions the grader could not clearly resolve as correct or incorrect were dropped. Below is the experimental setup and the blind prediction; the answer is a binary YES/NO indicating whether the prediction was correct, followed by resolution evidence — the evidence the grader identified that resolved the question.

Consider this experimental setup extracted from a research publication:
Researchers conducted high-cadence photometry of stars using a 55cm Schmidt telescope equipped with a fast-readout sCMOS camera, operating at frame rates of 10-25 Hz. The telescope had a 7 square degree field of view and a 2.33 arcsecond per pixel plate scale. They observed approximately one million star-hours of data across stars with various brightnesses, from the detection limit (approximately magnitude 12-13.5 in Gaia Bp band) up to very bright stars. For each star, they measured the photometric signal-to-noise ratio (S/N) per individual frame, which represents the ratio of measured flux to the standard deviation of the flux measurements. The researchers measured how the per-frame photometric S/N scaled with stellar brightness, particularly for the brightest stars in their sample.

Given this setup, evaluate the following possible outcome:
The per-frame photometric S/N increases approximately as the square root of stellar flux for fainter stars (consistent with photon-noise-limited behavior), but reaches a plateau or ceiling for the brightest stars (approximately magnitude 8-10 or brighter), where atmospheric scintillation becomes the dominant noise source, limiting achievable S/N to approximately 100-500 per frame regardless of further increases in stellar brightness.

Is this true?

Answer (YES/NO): NO